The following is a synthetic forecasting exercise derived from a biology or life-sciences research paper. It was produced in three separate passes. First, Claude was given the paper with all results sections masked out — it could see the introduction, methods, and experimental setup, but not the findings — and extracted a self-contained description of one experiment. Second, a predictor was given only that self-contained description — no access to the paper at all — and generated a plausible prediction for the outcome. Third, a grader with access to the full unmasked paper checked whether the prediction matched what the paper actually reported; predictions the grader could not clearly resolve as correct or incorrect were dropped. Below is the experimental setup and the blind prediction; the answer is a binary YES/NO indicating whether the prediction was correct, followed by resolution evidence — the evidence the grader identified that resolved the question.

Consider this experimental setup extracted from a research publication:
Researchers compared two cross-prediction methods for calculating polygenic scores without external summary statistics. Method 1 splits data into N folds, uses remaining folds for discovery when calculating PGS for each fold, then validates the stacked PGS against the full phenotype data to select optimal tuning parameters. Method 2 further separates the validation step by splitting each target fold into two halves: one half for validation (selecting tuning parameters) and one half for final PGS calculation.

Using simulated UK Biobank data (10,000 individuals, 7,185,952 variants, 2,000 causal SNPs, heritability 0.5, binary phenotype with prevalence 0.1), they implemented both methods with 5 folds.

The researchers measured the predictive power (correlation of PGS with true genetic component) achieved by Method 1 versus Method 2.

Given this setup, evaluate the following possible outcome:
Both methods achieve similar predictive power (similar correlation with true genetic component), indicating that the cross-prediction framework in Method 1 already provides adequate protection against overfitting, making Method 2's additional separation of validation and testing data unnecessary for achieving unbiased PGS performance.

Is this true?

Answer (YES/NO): NO